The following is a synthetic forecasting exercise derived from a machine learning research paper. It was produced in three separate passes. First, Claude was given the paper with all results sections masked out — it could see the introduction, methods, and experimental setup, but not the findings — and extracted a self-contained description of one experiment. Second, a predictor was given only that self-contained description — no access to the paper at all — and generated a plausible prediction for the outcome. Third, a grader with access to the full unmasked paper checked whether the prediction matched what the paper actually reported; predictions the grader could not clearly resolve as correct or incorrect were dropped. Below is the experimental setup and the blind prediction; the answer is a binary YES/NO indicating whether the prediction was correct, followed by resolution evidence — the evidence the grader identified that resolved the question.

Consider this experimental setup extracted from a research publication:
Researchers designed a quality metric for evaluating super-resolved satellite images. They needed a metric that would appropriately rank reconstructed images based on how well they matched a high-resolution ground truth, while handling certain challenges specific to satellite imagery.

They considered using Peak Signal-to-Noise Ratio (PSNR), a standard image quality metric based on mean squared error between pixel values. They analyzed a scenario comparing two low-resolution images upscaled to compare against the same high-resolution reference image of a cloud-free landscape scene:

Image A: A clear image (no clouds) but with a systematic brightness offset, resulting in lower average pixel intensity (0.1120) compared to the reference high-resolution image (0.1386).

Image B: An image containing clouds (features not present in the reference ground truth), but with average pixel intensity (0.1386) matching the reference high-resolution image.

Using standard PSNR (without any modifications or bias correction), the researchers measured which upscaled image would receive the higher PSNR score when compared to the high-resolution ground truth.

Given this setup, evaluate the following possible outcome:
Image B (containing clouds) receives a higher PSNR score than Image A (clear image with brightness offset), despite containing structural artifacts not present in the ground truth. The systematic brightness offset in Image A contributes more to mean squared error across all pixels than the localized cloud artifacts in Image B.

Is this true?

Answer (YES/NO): YES